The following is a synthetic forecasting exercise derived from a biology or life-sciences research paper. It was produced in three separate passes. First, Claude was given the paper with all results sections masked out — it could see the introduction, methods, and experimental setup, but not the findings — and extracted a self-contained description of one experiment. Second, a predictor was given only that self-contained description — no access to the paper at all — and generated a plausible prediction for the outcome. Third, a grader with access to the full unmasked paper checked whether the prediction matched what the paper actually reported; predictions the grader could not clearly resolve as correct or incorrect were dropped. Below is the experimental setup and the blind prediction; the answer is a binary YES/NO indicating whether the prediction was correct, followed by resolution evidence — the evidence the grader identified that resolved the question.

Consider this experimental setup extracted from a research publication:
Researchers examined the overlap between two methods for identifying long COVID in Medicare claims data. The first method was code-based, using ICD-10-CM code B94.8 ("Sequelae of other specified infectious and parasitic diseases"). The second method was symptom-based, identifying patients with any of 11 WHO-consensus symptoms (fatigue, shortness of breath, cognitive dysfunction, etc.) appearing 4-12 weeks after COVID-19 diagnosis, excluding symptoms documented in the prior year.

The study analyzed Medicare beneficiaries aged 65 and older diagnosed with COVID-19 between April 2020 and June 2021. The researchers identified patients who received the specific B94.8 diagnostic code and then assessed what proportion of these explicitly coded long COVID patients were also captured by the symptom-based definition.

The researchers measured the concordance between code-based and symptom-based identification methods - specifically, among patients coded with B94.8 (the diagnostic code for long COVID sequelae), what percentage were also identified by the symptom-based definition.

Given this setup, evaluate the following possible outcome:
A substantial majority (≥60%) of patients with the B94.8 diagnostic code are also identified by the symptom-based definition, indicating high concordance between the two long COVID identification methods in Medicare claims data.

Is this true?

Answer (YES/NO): YES